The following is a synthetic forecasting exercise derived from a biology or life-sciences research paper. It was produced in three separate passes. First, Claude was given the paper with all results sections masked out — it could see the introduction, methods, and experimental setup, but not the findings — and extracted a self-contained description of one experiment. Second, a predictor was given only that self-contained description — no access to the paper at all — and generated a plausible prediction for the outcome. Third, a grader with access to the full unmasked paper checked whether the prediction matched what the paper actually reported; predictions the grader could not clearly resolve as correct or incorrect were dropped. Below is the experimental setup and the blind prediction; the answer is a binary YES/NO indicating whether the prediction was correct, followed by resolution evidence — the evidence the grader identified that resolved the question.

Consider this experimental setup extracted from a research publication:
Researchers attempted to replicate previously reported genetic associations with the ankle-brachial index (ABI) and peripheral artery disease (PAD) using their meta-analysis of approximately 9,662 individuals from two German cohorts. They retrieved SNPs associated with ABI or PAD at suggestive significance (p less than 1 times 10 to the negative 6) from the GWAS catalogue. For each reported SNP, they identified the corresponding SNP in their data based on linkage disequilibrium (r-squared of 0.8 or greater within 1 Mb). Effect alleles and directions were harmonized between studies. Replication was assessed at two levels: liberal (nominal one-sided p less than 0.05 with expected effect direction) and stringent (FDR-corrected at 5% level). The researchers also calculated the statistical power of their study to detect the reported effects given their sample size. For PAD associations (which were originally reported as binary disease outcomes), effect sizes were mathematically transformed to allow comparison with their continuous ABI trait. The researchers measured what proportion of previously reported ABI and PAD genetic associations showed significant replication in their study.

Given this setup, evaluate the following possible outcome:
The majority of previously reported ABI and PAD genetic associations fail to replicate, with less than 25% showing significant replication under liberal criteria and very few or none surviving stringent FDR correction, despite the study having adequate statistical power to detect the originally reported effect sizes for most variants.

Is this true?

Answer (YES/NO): YES